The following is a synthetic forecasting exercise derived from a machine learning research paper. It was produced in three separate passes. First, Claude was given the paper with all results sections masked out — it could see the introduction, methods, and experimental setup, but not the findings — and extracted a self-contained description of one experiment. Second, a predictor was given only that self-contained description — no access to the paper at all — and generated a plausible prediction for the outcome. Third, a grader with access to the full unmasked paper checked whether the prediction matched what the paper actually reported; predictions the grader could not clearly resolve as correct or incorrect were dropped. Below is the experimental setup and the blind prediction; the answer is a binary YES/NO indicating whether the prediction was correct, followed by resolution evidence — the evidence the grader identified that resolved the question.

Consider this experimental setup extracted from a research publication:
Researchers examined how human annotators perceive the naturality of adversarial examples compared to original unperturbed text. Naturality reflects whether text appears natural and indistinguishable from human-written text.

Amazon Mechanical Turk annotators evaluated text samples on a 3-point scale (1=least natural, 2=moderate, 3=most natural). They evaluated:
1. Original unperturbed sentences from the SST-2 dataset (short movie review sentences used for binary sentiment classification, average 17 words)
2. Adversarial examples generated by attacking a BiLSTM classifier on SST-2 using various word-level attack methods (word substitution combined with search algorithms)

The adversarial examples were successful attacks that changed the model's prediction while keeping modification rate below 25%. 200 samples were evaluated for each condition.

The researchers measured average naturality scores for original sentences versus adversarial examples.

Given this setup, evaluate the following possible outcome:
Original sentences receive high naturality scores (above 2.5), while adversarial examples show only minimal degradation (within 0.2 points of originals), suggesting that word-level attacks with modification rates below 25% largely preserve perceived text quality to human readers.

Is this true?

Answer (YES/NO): NO